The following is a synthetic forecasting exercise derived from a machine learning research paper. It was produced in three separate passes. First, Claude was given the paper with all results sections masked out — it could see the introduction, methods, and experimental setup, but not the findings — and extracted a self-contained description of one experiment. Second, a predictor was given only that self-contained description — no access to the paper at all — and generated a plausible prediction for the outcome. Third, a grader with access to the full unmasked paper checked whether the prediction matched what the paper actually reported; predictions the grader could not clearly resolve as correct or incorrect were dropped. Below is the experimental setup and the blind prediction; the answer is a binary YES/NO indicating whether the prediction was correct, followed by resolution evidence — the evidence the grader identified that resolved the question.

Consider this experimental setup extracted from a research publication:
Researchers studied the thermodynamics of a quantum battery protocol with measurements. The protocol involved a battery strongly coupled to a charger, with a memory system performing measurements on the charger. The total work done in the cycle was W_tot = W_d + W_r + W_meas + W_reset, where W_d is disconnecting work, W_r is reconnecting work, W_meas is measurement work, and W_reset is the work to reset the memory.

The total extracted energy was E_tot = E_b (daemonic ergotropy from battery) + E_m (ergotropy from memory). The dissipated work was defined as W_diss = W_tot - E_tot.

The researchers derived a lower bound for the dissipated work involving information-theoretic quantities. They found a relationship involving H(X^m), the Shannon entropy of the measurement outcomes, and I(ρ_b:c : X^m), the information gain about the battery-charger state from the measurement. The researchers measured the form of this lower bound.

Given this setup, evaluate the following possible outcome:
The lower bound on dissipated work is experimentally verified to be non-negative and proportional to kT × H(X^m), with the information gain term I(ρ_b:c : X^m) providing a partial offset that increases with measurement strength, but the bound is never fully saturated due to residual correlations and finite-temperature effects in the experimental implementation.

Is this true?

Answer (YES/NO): NO